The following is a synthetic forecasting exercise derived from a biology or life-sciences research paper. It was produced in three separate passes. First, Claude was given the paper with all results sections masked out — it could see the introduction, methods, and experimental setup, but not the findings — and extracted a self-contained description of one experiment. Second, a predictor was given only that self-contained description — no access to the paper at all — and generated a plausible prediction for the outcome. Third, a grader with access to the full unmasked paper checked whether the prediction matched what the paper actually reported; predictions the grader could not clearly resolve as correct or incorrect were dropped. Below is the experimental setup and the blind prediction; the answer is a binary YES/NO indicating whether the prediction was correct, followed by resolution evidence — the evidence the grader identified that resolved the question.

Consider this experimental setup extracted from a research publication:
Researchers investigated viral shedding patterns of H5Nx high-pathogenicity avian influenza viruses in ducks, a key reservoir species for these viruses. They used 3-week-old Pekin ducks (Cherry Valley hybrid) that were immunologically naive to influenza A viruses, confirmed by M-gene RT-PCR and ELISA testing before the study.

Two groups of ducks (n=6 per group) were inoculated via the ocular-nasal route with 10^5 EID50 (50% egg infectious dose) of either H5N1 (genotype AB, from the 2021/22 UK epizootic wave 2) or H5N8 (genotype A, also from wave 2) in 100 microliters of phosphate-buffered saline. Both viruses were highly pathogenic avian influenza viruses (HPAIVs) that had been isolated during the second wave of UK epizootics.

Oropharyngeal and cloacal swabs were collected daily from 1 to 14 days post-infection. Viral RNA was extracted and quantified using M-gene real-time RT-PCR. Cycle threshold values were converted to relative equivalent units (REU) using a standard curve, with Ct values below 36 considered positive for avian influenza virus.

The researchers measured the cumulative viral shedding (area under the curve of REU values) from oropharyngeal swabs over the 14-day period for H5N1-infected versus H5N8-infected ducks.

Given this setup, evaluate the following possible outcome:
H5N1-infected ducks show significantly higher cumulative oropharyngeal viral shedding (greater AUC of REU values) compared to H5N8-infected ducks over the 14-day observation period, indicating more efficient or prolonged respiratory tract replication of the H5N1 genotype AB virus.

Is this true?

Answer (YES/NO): NO